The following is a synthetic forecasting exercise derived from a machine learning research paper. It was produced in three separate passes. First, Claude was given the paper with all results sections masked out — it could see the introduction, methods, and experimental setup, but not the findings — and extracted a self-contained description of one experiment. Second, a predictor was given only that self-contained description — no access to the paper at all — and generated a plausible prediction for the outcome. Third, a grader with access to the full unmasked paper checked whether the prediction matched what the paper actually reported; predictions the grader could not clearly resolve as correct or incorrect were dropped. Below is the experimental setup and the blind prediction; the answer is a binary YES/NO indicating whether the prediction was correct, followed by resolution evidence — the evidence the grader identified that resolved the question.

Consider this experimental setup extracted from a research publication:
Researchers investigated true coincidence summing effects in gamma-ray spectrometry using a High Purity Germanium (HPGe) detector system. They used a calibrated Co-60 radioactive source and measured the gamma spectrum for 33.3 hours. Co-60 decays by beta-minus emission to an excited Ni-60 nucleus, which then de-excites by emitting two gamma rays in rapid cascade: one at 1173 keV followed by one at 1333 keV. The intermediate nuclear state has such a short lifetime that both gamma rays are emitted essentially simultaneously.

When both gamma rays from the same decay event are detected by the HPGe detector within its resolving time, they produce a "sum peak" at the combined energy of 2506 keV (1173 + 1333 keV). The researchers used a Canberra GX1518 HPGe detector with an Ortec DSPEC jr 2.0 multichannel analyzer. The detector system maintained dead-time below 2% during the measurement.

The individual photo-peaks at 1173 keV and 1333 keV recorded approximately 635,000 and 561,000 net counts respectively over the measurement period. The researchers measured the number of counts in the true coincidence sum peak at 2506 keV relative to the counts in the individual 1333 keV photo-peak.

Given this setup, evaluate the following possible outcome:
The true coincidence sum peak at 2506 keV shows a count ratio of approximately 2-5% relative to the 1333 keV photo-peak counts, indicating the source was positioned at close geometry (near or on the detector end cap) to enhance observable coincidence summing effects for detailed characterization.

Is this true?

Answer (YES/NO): NO